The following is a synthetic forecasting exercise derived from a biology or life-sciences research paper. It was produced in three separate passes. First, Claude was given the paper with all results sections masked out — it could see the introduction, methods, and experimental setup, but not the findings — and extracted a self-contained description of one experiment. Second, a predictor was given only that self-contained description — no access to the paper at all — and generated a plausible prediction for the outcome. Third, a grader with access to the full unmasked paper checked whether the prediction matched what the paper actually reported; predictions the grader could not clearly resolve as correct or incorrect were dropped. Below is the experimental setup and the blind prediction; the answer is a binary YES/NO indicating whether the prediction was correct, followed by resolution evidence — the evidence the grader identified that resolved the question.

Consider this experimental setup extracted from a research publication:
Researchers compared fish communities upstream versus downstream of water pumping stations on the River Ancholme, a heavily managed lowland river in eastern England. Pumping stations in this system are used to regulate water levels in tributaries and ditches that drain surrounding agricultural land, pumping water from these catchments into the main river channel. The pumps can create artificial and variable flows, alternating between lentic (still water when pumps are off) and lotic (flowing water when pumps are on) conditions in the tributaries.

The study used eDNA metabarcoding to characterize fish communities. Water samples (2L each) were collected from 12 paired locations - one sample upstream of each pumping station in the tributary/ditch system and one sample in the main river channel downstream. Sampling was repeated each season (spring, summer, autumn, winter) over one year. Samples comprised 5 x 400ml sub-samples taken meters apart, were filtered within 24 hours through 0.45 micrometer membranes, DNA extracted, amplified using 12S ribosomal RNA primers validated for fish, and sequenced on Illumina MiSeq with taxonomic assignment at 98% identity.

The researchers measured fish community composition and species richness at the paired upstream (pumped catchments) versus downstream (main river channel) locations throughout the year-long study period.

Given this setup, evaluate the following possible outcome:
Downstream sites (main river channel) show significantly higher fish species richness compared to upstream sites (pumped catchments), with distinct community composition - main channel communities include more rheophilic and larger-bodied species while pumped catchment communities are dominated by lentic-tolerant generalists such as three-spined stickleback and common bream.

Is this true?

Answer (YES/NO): NO